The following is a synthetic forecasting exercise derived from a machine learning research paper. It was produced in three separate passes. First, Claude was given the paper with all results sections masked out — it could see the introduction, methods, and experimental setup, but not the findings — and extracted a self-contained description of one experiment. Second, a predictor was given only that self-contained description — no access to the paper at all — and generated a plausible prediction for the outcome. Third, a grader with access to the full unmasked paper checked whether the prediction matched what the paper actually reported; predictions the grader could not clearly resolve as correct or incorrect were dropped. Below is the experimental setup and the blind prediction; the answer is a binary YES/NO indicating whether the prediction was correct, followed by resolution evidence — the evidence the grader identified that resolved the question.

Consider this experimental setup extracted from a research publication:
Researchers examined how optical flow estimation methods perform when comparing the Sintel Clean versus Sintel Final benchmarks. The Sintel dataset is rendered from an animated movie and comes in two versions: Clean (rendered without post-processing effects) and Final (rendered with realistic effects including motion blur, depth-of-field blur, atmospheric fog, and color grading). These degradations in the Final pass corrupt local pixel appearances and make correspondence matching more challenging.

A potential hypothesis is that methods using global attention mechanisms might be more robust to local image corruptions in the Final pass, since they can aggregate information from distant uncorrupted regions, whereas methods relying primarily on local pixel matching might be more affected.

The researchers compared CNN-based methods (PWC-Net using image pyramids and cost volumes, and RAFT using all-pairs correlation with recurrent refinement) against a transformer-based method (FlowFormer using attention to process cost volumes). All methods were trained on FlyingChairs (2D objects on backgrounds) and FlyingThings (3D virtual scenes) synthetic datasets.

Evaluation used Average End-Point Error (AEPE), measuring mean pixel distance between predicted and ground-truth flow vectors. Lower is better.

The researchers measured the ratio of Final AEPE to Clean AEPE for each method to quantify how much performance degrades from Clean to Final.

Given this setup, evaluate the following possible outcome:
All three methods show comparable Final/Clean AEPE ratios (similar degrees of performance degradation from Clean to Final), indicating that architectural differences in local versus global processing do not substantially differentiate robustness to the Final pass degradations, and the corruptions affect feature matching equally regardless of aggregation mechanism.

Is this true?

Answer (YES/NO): NO